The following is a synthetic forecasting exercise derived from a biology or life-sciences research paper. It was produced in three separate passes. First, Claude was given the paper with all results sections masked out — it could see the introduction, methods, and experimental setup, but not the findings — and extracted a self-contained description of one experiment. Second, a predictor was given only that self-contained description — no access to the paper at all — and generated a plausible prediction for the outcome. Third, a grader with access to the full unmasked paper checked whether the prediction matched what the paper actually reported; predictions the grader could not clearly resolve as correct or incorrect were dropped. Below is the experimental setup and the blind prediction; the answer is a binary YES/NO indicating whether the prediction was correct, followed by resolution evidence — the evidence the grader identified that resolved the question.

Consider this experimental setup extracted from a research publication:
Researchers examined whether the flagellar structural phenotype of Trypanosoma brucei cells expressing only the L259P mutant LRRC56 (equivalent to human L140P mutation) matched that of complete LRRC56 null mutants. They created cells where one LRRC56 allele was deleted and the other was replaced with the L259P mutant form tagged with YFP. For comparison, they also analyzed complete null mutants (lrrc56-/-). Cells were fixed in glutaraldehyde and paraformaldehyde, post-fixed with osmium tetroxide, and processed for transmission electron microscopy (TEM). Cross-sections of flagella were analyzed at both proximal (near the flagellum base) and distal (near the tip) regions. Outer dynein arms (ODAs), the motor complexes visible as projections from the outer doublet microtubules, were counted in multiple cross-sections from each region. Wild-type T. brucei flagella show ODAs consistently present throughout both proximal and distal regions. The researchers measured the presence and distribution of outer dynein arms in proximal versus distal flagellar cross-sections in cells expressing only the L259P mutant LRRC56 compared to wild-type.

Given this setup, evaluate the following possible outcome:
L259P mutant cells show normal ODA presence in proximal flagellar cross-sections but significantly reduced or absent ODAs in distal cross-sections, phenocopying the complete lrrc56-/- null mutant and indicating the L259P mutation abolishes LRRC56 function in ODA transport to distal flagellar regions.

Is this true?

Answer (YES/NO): NO